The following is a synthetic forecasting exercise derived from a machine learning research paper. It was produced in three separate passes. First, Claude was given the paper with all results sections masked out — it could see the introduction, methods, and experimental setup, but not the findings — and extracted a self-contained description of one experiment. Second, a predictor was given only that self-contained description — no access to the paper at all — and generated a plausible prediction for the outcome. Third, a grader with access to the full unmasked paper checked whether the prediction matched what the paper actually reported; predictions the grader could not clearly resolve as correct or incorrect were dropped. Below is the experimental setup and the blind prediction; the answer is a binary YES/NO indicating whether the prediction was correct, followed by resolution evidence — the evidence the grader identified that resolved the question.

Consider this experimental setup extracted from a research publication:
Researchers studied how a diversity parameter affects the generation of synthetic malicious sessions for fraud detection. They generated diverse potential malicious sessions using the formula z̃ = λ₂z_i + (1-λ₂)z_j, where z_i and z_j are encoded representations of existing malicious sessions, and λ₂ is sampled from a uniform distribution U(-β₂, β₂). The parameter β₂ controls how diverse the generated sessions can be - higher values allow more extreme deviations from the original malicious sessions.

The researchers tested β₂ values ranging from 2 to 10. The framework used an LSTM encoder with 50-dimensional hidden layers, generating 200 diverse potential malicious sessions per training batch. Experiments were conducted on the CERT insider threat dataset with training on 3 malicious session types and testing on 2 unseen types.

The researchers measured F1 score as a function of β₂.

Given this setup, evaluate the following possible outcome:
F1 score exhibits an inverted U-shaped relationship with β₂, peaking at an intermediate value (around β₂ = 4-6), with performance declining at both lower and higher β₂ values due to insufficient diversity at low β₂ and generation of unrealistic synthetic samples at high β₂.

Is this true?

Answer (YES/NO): NO